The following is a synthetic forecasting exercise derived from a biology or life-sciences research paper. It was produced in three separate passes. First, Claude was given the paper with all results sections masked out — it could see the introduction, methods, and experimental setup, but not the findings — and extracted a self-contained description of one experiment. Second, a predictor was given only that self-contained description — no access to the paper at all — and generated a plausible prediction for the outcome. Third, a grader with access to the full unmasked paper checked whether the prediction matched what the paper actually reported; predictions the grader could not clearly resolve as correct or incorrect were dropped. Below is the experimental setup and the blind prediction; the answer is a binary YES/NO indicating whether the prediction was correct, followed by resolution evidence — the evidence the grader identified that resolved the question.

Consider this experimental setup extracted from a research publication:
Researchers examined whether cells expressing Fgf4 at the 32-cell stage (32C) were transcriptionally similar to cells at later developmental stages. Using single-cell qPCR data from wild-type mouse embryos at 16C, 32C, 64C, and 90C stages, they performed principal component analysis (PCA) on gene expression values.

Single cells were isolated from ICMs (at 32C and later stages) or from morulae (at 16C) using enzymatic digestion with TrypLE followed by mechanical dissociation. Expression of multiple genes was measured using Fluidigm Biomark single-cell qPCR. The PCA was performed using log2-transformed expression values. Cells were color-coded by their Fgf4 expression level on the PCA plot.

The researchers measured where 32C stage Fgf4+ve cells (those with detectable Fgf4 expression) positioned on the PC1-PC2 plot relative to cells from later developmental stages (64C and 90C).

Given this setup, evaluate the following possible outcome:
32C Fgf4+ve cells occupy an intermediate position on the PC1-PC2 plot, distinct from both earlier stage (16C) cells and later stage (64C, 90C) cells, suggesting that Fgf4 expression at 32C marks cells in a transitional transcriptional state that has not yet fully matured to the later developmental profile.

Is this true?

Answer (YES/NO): NO